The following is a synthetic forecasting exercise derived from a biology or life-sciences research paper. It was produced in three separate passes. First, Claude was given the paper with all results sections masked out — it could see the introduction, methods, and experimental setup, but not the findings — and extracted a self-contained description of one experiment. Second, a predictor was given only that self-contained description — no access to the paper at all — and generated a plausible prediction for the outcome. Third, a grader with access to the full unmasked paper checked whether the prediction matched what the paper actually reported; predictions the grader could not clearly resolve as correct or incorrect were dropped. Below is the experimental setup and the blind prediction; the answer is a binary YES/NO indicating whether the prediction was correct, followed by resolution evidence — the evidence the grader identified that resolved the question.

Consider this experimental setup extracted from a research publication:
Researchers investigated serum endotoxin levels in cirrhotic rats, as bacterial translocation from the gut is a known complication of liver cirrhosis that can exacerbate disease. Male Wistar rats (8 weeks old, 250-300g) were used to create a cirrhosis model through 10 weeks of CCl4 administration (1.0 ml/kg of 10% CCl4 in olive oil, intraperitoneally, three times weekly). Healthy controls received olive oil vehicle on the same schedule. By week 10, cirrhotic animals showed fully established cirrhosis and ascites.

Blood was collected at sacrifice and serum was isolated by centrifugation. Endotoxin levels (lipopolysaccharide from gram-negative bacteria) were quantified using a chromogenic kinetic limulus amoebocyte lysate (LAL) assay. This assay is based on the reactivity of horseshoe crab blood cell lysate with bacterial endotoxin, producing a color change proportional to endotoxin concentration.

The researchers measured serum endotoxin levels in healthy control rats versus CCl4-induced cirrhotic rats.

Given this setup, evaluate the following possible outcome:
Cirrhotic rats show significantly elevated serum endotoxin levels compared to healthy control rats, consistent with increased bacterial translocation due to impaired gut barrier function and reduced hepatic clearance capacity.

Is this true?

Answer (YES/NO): YES